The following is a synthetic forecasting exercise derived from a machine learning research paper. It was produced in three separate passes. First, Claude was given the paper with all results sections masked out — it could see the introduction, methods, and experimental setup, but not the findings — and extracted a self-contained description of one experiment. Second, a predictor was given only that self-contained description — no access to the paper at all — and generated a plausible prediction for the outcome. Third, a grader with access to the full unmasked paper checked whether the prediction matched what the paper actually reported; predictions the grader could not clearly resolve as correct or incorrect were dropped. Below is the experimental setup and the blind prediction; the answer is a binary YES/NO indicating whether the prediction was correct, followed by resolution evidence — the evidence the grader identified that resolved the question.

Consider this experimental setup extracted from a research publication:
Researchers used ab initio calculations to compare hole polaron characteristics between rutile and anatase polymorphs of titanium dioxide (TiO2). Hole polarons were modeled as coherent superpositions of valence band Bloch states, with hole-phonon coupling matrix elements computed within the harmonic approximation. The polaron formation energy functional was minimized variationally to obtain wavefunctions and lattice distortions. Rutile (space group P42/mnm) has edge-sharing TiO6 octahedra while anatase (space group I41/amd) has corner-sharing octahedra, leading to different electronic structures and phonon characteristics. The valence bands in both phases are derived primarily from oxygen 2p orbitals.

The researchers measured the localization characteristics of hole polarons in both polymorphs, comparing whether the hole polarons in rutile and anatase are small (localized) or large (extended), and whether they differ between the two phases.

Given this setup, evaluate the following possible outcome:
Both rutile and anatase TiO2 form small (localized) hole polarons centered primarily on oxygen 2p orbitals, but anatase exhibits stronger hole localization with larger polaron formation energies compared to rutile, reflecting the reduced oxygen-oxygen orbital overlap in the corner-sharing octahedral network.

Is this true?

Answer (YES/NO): NO